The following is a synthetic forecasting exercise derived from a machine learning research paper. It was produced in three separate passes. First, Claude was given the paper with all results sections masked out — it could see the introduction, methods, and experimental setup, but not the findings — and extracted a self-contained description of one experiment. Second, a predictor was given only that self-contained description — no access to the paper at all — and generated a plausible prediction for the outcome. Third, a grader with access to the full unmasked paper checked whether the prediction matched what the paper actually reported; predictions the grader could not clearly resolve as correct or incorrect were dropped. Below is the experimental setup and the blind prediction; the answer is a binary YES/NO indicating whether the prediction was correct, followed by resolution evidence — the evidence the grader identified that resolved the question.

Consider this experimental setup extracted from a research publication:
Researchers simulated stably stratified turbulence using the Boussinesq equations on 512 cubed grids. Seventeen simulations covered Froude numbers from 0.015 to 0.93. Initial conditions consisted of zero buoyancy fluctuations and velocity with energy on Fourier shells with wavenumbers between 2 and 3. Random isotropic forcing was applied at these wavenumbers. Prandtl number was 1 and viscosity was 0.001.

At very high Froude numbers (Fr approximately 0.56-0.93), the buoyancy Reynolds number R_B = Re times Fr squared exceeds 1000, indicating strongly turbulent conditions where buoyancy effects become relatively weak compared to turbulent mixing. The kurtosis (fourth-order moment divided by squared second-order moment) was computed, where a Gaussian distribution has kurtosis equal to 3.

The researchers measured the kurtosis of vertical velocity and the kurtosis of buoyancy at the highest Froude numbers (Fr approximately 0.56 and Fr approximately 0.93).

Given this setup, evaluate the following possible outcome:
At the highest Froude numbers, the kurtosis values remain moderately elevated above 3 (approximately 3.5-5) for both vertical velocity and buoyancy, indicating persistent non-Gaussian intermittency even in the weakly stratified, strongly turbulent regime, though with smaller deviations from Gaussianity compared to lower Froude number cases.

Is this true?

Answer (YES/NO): NO